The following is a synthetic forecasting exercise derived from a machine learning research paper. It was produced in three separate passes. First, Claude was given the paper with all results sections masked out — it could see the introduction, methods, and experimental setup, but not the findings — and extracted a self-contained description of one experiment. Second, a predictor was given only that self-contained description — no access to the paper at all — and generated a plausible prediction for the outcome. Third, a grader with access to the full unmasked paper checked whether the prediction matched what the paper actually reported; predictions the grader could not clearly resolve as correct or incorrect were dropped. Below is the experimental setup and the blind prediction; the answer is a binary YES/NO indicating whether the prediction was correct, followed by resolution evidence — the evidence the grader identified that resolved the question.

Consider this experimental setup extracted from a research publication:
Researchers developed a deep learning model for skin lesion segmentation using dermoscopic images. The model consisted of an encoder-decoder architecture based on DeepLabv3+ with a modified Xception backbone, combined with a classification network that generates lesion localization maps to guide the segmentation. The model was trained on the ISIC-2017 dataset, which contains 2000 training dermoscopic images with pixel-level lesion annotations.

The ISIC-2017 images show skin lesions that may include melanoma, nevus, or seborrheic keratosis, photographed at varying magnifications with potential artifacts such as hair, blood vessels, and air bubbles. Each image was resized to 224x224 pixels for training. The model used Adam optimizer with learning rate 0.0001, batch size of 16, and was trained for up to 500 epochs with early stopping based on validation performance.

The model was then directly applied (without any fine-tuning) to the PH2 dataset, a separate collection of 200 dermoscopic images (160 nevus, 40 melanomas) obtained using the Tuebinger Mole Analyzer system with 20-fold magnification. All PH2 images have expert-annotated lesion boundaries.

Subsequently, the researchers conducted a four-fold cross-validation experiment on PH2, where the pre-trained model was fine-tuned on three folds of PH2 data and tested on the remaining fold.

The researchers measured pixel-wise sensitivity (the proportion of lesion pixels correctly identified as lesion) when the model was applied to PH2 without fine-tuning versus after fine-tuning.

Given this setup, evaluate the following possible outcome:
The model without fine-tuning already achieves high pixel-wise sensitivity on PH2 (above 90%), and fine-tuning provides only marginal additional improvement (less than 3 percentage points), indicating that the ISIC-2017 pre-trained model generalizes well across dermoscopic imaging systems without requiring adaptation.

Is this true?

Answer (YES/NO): NO